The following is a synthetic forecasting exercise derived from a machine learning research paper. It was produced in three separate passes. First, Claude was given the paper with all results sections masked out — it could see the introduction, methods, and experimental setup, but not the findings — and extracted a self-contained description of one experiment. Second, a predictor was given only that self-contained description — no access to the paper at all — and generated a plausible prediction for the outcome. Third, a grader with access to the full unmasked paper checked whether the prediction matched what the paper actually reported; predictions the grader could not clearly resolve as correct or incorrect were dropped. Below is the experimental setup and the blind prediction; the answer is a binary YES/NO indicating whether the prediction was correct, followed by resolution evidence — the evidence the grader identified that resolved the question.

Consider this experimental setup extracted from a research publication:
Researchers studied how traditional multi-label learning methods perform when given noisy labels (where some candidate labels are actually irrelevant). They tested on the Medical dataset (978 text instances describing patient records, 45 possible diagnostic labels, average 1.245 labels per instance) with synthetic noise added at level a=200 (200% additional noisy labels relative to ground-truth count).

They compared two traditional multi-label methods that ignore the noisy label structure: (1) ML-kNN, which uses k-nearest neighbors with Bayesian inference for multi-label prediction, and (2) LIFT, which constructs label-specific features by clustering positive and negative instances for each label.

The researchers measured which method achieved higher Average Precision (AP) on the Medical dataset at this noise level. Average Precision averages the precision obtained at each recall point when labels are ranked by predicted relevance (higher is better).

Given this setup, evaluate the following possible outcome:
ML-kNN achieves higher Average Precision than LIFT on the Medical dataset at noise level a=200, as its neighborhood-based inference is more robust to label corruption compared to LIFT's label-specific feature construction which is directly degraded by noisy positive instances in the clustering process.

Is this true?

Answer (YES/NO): NO